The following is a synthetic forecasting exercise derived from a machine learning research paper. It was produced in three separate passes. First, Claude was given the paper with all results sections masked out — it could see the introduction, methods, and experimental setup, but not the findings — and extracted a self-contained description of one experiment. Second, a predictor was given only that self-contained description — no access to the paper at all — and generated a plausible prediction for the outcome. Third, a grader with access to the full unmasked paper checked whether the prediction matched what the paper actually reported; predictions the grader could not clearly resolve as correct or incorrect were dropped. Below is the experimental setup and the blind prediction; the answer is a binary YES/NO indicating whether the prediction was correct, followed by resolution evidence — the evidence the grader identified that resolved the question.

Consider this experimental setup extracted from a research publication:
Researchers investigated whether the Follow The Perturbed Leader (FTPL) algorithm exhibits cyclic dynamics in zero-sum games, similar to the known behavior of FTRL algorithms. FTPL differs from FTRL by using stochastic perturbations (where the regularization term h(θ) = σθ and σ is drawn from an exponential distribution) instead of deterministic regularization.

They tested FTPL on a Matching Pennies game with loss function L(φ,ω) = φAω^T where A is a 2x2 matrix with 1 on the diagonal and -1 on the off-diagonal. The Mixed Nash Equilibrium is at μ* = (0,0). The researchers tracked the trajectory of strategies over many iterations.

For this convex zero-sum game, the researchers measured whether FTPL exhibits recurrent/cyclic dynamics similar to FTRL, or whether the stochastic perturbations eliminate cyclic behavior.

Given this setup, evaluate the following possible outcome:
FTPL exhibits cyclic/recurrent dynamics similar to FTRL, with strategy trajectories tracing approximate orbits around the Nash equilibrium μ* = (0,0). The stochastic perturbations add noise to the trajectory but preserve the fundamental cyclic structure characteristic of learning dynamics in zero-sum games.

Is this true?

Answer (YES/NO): YES